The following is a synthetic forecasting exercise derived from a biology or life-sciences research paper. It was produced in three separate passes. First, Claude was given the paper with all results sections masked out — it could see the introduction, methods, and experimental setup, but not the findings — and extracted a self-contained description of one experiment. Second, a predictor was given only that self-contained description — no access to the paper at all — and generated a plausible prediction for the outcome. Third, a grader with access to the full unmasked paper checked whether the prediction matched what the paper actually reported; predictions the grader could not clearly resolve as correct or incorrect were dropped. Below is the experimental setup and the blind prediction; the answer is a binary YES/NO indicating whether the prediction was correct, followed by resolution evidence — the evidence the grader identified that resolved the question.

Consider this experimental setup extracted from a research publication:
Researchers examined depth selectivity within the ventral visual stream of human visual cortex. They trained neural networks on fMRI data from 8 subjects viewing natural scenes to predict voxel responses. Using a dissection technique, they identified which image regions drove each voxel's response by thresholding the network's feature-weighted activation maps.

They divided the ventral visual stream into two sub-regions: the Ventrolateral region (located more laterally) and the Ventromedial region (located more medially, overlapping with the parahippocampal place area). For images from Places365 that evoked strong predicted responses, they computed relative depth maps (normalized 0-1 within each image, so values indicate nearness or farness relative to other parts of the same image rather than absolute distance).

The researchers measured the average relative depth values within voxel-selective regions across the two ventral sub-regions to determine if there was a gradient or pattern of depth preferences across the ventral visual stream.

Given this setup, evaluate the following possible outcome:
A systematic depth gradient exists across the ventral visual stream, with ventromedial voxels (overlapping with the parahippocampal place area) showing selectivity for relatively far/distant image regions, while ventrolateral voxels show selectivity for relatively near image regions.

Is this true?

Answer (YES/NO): YES